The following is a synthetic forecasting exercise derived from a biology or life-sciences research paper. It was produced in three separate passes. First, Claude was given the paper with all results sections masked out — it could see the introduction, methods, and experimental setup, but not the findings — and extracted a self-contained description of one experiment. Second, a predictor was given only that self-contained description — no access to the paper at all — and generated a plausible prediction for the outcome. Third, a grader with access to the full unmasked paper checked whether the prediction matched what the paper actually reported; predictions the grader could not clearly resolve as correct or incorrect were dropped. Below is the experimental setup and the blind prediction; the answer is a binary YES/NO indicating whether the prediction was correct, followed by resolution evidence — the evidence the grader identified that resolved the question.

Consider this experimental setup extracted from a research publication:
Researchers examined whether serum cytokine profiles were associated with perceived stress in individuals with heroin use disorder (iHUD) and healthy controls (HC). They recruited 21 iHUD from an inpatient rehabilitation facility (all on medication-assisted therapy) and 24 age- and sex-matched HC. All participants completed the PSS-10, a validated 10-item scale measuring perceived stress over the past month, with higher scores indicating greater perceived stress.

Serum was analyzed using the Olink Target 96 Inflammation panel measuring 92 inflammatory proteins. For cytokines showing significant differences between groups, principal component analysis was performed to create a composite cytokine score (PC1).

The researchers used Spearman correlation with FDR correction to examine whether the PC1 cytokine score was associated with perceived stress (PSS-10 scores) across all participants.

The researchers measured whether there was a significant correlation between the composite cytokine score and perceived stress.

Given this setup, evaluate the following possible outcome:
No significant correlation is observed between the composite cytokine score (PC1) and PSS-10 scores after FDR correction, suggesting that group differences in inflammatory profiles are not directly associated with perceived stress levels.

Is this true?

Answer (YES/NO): YES